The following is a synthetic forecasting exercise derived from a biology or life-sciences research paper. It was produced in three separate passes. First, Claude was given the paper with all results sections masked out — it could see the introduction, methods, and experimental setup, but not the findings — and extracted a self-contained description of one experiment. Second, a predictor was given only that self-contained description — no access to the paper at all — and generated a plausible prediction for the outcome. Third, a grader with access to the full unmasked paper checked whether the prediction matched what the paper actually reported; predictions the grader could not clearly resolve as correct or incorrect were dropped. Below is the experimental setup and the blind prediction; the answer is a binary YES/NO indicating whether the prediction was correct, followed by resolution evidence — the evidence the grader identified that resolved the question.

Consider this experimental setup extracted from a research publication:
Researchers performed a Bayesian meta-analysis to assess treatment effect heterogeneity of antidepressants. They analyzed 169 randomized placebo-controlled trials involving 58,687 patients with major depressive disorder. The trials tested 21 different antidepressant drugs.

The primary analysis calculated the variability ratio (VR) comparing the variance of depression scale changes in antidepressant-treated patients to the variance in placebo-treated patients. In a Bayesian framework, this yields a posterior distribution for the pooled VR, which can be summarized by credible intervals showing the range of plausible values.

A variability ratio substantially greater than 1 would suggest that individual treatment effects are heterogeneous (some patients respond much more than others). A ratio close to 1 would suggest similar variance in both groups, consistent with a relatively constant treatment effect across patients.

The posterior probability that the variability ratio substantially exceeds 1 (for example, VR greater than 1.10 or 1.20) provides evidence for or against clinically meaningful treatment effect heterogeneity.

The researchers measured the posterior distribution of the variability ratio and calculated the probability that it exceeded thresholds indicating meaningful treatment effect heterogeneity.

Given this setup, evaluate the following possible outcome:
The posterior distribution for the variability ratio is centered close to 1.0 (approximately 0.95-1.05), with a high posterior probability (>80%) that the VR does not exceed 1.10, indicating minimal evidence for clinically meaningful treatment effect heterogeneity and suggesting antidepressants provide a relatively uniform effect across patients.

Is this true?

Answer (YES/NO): YES